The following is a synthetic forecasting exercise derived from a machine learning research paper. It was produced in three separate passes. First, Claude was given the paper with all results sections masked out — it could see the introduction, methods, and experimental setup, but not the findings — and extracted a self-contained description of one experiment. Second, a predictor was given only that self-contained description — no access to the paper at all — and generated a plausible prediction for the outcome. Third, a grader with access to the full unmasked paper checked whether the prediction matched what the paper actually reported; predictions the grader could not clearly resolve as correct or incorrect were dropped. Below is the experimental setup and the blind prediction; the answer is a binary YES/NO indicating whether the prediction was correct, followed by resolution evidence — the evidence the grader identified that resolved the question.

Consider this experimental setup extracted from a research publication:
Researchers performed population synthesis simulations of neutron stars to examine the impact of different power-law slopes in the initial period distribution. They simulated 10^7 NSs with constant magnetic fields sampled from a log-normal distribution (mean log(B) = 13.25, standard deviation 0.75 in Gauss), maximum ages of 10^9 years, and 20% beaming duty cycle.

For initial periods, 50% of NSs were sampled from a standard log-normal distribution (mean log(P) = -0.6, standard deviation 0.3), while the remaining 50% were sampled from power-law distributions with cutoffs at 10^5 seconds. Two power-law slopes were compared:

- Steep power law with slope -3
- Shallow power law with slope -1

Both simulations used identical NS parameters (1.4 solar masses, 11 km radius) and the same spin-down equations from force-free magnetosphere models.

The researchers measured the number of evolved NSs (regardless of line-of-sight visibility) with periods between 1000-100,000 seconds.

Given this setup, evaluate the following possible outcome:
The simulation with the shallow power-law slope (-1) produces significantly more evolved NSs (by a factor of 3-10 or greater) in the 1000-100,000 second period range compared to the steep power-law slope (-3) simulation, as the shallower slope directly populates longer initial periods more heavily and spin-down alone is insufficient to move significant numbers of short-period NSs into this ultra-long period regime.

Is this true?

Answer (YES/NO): YES